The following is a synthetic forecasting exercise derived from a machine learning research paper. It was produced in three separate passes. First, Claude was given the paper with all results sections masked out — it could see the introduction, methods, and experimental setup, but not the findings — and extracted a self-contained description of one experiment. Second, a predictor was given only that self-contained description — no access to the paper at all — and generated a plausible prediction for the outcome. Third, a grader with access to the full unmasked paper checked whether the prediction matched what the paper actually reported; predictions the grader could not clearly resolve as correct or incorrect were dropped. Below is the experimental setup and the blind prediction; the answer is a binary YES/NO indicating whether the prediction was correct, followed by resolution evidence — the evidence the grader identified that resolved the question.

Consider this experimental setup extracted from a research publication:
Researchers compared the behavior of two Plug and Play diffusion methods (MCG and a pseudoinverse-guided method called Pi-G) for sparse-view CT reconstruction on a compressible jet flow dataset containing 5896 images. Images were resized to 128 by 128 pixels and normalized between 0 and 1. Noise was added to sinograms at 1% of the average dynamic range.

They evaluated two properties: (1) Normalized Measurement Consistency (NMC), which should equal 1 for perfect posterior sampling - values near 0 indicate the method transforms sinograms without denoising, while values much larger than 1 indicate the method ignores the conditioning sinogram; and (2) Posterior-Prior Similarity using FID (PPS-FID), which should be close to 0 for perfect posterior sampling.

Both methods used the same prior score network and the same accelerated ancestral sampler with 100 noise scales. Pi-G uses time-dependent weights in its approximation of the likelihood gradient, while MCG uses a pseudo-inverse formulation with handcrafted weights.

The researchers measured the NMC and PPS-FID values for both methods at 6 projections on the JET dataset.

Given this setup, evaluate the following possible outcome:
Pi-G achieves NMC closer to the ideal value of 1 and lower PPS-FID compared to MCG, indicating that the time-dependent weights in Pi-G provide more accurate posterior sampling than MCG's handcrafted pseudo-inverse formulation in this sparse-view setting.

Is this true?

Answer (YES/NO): NO